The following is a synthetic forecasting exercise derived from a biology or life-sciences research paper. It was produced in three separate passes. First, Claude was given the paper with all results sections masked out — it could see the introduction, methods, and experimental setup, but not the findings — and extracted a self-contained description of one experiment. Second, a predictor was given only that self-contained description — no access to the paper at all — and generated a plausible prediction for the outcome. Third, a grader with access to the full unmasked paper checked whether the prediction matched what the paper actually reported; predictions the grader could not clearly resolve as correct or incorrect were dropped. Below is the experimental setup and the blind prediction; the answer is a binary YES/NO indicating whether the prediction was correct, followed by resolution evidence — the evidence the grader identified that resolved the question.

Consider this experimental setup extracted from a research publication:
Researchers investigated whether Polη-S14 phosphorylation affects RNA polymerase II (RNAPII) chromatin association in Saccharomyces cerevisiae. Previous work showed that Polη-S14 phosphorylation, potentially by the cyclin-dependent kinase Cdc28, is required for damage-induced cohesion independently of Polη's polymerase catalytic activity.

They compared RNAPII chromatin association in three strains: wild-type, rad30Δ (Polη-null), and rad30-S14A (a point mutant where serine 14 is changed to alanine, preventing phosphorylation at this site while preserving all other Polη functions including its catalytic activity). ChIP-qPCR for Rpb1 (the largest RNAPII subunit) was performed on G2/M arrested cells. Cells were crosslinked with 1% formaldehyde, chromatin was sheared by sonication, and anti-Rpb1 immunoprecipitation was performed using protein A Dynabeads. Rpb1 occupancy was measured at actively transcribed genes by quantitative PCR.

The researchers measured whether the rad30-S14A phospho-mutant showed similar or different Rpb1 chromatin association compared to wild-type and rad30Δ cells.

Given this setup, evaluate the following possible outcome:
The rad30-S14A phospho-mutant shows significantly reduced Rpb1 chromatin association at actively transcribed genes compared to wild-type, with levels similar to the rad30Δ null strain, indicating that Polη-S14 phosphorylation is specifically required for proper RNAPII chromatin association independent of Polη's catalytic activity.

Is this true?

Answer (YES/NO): YES